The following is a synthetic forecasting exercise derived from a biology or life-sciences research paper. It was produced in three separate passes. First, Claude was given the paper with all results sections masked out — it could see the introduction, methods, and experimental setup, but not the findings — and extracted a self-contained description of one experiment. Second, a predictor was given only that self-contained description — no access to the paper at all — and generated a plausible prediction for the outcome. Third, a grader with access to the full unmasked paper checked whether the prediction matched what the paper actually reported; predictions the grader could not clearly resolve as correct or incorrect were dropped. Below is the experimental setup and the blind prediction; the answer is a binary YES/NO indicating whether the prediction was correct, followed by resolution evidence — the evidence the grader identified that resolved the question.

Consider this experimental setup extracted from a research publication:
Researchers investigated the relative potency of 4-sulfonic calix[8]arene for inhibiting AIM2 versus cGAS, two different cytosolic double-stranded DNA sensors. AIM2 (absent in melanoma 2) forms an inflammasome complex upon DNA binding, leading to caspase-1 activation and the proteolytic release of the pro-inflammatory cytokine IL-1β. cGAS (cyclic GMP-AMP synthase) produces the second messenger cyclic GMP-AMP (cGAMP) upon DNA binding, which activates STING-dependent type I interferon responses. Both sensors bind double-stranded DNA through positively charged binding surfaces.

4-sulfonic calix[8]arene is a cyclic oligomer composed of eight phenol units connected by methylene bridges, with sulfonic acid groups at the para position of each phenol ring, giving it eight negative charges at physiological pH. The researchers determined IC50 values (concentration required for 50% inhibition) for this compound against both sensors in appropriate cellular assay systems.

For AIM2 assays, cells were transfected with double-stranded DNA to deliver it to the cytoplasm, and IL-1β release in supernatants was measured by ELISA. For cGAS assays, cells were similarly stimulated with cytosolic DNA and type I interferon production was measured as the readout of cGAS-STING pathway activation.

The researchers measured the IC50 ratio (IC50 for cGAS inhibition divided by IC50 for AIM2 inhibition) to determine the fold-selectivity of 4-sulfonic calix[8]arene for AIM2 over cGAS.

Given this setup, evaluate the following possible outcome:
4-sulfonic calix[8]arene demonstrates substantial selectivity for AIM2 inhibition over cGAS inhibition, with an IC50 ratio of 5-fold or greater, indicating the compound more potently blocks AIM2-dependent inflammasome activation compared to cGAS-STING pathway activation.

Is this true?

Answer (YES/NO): NO